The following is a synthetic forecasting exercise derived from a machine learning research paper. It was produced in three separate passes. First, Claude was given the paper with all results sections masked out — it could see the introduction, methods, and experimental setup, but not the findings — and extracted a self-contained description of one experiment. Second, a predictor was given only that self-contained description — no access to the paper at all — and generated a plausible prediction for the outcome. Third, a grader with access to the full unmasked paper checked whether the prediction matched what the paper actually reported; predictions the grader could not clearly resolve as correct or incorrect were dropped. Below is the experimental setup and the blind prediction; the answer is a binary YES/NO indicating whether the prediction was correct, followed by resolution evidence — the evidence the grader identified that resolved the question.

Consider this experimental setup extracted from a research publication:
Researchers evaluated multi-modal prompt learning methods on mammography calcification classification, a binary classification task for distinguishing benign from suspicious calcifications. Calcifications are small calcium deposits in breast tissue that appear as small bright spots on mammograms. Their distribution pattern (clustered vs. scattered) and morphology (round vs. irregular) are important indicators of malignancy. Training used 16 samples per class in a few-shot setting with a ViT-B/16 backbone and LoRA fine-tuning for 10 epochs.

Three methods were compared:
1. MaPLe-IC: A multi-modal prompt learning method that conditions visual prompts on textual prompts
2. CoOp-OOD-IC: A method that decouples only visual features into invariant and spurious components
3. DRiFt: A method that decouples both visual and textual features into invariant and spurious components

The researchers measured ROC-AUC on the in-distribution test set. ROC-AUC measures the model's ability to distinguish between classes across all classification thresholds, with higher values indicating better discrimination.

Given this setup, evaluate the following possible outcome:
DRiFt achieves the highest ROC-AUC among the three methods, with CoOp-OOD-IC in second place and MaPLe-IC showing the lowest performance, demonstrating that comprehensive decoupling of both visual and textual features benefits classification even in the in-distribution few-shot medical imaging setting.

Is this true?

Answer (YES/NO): NO